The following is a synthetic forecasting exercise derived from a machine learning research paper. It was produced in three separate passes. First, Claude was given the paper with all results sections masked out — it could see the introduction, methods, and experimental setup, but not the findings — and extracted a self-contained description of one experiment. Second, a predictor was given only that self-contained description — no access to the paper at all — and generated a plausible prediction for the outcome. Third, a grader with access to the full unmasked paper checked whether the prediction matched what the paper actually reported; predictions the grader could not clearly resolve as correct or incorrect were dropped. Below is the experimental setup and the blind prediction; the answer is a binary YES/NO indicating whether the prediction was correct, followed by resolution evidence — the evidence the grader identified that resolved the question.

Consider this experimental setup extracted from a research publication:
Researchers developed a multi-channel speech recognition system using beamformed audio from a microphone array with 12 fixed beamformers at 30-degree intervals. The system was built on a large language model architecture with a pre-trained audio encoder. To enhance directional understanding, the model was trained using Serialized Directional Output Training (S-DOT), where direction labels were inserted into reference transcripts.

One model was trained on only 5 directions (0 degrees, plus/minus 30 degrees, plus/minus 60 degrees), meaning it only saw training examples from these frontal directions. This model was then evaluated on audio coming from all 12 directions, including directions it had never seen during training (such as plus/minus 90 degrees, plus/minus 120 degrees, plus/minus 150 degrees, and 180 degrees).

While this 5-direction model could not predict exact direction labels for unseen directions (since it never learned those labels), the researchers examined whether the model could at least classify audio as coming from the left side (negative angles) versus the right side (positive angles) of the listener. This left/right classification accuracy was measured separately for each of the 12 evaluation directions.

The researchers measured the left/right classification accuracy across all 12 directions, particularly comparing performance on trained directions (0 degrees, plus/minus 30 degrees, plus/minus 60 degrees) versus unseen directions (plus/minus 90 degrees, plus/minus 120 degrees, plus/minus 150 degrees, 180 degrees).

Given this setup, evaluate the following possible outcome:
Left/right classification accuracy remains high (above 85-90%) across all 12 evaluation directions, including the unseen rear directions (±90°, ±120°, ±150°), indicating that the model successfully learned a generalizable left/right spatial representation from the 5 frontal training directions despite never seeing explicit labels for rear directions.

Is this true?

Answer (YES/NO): NO